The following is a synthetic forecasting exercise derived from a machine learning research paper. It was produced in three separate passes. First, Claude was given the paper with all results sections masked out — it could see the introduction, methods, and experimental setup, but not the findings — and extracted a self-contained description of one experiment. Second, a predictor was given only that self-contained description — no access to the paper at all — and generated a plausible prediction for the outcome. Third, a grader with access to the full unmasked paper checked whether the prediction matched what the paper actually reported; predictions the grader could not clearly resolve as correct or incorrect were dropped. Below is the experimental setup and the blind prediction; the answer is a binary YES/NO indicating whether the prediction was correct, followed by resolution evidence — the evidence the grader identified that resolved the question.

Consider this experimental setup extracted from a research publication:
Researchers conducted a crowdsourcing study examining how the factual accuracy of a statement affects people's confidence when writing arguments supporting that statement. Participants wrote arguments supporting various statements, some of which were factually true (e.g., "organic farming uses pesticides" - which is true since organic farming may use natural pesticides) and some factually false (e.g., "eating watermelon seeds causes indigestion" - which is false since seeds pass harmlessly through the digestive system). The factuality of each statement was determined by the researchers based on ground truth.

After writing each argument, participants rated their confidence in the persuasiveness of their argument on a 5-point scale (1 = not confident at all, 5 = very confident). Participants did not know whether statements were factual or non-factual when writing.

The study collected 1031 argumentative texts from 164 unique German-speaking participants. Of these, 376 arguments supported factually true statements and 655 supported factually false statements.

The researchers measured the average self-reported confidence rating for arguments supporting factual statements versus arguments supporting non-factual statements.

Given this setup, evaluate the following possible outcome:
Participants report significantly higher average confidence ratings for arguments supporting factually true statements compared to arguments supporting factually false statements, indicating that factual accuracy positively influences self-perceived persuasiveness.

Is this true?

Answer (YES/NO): NO